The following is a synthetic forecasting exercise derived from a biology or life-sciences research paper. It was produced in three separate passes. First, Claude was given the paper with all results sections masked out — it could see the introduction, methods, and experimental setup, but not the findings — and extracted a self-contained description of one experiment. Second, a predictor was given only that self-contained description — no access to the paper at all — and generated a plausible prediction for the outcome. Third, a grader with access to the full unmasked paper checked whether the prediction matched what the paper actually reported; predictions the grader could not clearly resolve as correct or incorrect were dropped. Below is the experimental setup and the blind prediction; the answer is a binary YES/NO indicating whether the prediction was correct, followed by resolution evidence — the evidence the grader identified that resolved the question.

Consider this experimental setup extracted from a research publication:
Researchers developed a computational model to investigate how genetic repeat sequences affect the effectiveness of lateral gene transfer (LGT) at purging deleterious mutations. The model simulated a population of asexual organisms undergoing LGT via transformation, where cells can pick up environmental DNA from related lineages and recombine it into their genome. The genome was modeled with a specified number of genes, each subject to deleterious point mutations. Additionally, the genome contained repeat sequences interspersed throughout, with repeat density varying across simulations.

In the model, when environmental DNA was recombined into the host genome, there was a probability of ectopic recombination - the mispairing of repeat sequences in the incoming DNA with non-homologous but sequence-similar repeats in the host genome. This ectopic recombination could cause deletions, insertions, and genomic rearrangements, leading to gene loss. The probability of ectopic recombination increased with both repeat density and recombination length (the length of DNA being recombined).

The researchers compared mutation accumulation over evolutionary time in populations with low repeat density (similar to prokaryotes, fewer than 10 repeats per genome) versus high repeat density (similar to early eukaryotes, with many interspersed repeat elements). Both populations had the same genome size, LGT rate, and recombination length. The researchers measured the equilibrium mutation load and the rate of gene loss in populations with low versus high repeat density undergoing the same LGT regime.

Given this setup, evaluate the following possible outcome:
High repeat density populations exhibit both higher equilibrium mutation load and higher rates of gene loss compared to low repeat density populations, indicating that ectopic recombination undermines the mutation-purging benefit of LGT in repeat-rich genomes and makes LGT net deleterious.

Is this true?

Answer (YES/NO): YES